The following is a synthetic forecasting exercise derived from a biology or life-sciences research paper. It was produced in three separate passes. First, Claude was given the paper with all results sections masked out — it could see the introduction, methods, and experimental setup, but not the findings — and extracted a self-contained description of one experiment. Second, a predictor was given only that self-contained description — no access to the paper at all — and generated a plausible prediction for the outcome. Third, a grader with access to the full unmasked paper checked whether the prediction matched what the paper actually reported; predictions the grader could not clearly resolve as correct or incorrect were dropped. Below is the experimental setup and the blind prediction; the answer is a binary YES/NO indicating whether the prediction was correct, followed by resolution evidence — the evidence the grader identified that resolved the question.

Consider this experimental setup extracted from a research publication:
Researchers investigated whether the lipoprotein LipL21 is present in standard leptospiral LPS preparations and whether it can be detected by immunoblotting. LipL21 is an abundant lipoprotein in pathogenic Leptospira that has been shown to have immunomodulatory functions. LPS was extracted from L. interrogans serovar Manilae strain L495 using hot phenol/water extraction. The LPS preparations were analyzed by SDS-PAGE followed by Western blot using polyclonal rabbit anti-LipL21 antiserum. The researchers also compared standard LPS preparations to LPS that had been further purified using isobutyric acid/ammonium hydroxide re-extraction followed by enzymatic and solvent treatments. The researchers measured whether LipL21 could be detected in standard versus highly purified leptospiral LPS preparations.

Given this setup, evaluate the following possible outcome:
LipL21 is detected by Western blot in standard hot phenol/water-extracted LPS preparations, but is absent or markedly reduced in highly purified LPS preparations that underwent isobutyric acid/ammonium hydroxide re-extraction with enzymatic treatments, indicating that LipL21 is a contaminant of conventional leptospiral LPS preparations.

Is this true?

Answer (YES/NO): YES